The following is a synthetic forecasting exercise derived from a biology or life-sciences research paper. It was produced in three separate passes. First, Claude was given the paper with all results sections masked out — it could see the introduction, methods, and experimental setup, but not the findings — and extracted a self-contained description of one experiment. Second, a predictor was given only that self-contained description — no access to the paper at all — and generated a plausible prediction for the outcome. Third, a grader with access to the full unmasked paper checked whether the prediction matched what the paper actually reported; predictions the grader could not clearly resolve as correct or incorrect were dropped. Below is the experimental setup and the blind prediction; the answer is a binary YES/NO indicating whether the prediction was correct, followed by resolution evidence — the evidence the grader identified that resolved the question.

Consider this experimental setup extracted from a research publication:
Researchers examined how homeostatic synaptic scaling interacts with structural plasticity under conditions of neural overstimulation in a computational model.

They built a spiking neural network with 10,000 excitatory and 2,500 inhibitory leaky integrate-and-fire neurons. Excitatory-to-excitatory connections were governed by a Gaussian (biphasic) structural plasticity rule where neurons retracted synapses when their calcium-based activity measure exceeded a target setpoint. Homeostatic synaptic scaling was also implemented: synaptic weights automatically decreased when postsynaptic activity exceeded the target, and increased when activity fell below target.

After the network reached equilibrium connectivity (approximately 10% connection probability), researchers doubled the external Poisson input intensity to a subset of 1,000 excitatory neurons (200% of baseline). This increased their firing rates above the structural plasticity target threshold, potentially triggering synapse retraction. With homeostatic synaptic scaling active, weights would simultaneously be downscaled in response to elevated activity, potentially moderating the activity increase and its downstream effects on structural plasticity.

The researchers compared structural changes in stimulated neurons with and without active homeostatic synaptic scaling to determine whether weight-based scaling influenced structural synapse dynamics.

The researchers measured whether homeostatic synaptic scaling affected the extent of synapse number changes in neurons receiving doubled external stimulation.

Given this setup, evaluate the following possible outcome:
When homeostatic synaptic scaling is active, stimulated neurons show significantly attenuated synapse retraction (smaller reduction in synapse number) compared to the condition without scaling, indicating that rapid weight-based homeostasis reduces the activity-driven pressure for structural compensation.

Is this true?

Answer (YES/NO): YES